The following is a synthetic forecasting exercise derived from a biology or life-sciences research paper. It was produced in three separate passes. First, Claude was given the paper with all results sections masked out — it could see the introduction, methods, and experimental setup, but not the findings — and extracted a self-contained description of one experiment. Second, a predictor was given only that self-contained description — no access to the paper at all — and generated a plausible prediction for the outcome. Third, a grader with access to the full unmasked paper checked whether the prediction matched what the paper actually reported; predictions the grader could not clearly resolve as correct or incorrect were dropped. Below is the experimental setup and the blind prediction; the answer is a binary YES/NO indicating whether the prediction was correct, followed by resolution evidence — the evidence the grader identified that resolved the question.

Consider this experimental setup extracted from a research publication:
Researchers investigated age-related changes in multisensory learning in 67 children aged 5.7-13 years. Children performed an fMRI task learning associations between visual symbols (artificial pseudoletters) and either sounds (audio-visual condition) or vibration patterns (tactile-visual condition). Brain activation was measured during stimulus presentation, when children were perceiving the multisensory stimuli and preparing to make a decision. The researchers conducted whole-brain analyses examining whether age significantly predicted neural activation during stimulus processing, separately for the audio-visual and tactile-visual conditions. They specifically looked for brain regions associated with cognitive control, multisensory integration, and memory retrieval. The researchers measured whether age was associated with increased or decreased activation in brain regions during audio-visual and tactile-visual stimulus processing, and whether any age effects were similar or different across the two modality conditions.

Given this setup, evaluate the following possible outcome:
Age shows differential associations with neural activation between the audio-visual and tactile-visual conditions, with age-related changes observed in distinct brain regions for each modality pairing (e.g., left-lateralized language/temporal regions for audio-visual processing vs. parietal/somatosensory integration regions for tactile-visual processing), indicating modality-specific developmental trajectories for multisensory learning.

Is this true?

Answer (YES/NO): NO